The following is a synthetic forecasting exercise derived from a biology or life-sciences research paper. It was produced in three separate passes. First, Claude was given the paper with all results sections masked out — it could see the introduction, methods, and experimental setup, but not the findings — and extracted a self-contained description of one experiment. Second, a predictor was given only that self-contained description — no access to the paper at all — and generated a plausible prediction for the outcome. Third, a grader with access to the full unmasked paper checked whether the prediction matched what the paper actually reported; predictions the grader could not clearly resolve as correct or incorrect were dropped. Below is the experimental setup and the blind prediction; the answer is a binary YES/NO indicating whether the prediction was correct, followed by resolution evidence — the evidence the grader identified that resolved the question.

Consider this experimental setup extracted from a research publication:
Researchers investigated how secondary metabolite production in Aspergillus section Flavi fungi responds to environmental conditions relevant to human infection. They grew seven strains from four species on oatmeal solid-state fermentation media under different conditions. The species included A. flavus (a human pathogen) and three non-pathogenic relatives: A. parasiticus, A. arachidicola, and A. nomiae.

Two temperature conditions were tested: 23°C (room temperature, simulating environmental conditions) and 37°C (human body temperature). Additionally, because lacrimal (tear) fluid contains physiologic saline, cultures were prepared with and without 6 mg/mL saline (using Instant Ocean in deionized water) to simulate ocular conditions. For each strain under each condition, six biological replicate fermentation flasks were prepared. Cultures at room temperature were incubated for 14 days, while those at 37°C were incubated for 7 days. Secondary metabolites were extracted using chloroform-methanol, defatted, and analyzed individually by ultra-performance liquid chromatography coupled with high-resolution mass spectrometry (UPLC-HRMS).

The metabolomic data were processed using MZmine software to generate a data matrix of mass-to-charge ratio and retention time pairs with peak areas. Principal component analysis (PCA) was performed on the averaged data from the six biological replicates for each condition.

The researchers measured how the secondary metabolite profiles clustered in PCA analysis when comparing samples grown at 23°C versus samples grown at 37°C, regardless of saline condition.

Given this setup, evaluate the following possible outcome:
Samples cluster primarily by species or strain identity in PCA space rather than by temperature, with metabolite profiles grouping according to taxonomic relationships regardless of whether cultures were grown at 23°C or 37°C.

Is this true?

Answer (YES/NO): NO